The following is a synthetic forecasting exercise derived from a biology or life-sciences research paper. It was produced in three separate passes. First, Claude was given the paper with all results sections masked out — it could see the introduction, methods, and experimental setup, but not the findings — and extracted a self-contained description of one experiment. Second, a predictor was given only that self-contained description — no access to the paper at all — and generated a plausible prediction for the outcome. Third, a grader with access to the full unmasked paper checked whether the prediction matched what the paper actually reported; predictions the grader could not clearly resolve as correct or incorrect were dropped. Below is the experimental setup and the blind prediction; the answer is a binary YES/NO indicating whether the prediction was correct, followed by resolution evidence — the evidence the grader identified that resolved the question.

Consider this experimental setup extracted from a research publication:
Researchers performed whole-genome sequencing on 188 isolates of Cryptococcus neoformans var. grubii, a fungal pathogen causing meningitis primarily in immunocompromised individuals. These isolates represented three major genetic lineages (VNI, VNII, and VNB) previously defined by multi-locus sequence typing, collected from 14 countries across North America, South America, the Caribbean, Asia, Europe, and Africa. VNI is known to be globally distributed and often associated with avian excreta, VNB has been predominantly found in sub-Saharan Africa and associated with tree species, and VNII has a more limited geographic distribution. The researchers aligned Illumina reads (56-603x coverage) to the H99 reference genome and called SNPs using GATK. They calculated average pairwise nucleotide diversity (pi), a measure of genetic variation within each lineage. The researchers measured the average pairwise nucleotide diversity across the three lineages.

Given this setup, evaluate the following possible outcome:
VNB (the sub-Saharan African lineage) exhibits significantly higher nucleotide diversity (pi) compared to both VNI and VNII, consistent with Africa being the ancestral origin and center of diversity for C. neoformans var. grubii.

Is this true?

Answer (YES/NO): NO